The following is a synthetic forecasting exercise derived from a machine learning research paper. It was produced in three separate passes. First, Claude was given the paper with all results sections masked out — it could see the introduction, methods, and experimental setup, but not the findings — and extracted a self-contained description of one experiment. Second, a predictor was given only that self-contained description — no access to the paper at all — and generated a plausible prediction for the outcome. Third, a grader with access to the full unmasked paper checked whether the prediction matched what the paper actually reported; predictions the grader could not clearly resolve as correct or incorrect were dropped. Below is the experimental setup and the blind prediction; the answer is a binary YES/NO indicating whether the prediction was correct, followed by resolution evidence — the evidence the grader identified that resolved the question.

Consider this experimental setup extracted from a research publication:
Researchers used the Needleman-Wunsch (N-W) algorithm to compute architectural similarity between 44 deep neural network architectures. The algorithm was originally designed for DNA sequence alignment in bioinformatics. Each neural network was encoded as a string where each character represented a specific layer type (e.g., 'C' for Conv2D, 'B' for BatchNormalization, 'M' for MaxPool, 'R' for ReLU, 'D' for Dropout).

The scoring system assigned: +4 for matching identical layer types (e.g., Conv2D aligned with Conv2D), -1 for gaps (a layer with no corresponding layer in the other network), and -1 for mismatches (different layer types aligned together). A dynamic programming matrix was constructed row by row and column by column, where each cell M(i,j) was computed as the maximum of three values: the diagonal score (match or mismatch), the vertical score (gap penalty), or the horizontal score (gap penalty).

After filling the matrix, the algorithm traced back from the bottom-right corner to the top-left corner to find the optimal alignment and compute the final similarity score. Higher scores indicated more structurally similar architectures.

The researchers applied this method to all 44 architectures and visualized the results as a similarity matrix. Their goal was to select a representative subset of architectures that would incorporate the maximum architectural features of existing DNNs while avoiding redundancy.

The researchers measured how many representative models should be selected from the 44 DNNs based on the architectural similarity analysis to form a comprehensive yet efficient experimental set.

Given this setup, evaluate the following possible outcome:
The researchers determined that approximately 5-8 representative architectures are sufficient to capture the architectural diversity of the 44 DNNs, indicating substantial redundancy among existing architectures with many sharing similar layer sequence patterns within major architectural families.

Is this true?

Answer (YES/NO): NO